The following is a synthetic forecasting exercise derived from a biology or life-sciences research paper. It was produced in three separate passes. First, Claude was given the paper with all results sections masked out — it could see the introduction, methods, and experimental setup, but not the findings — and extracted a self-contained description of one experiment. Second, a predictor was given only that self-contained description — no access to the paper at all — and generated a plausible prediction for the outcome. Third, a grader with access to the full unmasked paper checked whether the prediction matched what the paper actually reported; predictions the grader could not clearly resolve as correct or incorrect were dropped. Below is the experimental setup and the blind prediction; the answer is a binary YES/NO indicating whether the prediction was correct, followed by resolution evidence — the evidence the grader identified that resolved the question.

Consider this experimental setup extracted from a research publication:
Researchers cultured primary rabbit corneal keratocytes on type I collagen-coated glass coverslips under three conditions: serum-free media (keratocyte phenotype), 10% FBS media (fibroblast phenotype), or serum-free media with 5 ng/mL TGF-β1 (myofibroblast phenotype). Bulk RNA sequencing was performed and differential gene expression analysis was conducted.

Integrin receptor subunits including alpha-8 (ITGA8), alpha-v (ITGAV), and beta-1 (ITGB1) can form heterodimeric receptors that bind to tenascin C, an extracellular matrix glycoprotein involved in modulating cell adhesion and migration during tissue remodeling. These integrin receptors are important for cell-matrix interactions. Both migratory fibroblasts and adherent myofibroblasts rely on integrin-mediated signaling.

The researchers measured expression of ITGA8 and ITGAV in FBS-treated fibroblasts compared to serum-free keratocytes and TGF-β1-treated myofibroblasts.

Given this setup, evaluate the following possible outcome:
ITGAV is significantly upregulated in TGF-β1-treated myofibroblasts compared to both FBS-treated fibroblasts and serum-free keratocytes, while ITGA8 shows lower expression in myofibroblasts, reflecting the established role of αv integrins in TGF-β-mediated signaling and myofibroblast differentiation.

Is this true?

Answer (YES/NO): NO